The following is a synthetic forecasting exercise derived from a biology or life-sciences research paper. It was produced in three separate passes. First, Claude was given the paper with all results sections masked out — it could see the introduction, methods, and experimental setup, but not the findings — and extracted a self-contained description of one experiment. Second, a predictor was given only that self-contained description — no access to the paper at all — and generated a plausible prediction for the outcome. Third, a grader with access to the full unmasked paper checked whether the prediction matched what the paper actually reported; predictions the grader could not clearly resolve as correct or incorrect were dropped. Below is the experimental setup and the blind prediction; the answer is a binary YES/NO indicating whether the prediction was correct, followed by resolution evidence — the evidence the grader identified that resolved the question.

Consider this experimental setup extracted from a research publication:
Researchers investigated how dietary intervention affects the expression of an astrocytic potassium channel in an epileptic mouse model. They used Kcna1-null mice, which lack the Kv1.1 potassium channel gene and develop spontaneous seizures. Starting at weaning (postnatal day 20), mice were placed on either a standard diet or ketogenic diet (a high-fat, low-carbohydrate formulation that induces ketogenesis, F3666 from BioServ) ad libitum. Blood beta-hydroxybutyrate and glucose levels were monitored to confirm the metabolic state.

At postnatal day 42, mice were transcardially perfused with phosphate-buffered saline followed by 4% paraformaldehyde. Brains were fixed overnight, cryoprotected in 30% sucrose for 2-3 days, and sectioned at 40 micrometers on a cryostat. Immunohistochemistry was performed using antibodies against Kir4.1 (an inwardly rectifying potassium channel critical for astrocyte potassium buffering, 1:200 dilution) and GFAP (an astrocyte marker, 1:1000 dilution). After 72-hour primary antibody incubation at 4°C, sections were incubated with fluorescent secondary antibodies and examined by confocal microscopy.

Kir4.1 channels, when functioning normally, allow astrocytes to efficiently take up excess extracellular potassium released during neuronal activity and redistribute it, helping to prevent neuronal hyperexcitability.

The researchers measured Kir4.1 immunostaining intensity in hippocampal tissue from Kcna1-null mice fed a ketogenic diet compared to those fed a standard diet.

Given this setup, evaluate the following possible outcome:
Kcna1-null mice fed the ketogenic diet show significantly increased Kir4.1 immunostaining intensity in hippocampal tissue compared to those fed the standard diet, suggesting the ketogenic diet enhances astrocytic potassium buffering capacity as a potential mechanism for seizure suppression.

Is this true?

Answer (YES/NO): NO